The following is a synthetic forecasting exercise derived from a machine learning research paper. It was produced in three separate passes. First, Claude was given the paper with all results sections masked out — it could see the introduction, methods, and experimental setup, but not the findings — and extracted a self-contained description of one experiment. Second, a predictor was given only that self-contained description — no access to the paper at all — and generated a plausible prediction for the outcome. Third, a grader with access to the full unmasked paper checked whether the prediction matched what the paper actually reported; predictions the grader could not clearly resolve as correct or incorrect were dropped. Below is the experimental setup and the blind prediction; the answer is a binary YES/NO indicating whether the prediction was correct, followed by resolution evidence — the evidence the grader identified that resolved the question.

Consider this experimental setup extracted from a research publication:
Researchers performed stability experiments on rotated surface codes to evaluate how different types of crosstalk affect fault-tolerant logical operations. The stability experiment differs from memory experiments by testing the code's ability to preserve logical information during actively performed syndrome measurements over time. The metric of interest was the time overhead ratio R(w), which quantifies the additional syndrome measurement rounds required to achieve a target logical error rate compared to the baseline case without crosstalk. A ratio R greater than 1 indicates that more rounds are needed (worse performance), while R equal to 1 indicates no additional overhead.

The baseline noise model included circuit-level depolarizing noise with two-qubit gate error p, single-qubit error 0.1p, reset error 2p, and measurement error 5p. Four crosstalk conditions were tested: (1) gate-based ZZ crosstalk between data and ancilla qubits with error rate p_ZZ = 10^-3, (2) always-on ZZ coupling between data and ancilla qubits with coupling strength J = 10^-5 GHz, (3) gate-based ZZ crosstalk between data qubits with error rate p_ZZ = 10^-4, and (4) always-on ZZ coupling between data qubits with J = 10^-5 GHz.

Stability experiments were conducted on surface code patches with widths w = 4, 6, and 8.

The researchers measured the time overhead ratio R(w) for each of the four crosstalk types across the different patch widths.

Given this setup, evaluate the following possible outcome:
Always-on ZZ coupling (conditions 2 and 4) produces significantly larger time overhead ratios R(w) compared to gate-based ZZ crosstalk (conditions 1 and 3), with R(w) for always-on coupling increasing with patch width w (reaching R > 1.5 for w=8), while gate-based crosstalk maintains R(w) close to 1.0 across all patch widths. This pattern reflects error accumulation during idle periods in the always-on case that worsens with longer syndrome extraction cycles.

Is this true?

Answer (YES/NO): NO